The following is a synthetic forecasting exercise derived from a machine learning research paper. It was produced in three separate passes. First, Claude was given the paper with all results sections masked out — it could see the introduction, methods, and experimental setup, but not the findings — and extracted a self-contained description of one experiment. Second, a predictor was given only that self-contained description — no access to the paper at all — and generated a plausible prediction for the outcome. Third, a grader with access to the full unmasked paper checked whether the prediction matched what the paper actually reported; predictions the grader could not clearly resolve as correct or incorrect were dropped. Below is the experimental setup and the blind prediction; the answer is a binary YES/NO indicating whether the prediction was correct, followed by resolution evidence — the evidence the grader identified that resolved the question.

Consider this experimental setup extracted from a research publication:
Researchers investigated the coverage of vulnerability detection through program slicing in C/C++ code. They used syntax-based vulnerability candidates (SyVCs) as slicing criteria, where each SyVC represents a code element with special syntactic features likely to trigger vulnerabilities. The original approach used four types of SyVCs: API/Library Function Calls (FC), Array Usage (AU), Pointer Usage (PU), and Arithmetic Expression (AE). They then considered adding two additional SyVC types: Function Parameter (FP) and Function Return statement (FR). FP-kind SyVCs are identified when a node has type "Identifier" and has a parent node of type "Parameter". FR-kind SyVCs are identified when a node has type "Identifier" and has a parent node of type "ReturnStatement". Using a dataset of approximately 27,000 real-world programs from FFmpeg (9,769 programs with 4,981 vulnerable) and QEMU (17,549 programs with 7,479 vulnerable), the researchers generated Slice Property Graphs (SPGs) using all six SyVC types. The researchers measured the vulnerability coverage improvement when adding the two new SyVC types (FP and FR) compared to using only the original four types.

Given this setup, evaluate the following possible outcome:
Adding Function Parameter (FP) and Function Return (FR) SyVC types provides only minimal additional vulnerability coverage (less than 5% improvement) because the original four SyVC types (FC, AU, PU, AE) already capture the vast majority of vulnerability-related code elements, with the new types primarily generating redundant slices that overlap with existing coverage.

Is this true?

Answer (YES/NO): NO